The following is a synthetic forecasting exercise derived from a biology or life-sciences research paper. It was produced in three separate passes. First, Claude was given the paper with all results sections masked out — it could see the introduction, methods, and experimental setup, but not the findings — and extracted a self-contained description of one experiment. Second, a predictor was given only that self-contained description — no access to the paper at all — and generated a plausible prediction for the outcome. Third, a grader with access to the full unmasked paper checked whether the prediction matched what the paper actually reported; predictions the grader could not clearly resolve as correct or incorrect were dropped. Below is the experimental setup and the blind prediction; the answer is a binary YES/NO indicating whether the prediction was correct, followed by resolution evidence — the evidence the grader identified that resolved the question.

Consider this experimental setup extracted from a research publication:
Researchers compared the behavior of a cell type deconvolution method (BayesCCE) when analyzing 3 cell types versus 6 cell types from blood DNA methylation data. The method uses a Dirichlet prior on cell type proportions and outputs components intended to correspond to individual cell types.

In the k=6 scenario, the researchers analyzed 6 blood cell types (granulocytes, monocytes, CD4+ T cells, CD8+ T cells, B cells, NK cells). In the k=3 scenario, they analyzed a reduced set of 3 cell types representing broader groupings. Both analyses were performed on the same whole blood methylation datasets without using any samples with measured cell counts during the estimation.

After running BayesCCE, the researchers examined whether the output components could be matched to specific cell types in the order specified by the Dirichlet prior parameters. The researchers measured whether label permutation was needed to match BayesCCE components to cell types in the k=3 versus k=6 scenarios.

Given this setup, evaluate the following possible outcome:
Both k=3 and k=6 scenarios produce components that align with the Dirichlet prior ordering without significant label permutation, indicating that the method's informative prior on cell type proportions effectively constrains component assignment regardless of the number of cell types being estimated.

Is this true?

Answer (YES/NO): NO